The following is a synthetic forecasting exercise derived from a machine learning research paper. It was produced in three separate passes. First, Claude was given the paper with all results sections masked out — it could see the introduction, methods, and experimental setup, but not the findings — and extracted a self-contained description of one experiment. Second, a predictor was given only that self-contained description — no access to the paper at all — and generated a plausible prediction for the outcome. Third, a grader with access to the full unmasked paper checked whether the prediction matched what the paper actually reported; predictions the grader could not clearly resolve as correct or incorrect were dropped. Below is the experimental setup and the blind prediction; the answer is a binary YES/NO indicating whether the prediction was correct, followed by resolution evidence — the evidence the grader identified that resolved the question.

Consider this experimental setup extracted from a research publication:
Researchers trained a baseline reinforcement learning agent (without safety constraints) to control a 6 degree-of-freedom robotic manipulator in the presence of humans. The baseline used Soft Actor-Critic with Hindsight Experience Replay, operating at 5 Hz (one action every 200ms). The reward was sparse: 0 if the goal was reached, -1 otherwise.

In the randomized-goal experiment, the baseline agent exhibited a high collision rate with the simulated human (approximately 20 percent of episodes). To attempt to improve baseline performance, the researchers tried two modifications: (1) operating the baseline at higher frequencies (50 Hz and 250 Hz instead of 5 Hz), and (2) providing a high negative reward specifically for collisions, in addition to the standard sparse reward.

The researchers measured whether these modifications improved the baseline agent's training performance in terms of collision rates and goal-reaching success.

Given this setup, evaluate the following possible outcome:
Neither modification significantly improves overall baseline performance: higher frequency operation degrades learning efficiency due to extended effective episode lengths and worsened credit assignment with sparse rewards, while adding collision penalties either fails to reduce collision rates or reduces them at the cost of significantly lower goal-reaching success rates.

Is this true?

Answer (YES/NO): YES